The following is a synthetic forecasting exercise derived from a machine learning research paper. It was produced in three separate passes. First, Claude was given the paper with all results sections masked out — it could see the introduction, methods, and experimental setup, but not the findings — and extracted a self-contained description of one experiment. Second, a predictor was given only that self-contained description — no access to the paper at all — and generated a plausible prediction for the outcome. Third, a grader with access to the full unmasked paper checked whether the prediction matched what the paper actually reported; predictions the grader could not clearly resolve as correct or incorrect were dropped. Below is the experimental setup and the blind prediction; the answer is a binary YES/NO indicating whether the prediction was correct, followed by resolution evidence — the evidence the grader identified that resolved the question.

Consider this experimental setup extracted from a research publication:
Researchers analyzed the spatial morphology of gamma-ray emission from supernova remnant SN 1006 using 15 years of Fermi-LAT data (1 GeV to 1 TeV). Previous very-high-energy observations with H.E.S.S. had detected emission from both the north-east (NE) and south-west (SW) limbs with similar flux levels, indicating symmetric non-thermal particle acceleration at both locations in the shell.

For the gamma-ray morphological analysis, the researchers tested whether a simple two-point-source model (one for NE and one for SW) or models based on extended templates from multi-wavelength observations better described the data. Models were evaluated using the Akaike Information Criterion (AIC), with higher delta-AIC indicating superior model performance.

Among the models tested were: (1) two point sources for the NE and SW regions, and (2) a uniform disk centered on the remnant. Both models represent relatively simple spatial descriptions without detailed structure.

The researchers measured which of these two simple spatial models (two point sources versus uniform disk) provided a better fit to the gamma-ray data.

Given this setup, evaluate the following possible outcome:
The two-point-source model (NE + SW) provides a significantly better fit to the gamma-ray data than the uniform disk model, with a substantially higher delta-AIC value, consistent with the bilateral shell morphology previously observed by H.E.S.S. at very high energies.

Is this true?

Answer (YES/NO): NO